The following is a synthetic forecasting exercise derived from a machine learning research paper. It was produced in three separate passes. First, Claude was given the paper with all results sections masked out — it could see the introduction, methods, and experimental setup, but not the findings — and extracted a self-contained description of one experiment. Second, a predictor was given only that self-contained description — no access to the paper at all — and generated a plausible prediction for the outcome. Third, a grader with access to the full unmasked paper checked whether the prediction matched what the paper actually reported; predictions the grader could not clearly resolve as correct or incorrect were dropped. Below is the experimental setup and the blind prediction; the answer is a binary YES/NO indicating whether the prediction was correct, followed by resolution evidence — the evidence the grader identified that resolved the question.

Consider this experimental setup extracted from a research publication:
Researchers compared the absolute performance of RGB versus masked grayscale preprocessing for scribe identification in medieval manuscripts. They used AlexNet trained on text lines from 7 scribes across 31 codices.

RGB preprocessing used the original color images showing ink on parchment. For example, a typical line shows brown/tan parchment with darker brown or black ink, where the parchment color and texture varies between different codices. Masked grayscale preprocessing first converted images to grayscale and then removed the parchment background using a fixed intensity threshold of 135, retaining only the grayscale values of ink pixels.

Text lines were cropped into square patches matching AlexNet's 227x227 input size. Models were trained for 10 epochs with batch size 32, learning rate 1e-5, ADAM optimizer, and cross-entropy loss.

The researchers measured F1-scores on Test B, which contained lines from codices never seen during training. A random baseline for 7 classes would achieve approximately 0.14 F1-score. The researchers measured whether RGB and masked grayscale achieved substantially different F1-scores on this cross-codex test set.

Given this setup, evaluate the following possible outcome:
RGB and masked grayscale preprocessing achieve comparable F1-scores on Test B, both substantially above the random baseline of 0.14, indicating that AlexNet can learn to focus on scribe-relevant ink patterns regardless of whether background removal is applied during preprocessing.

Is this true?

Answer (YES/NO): NO